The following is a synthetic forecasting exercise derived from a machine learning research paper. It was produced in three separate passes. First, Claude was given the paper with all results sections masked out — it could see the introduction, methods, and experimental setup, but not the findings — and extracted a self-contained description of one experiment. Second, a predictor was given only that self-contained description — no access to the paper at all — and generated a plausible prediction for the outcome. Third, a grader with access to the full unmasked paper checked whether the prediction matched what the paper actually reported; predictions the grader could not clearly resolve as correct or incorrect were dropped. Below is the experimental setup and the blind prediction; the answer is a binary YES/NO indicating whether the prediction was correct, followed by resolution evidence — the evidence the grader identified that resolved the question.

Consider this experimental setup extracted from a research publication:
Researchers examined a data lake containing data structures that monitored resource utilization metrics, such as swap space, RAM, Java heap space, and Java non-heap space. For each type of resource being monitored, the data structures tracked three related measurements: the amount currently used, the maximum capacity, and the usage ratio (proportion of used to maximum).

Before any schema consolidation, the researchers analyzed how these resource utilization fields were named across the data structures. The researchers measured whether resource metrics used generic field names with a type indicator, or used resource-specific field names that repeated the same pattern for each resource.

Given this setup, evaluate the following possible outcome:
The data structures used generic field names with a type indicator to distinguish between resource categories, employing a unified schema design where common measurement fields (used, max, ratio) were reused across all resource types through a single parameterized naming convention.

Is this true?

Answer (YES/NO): NO